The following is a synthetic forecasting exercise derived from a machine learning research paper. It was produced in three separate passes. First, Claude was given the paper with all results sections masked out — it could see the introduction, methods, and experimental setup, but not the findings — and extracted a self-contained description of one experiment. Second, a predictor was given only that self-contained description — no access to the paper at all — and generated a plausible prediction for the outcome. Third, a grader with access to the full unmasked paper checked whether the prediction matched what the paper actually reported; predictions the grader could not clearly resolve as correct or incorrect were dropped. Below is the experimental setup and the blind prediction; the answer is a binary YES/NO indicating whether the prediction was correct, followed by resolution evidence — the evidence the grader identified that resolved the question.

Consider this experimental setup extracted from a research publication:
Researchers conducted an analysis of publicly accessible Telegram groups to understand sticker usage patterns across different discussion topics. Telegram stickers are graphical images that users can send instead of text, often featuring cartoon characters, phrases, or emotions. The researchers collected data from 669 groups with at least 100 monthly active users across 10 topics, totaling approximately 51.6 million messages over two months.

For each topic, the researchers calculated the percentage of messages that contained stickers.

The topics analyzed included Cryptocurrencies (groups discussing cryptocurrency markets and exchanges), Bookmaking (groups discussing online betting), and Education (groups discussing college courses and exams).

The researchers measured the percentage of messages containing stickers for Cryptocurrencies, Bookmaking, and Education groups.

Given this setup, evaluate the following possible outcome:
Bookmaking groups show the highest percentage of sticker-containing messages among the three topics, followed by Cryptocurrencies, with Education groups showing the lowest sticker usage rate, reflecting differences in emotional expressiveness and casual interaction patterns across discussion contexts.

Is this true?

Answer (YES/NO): NO